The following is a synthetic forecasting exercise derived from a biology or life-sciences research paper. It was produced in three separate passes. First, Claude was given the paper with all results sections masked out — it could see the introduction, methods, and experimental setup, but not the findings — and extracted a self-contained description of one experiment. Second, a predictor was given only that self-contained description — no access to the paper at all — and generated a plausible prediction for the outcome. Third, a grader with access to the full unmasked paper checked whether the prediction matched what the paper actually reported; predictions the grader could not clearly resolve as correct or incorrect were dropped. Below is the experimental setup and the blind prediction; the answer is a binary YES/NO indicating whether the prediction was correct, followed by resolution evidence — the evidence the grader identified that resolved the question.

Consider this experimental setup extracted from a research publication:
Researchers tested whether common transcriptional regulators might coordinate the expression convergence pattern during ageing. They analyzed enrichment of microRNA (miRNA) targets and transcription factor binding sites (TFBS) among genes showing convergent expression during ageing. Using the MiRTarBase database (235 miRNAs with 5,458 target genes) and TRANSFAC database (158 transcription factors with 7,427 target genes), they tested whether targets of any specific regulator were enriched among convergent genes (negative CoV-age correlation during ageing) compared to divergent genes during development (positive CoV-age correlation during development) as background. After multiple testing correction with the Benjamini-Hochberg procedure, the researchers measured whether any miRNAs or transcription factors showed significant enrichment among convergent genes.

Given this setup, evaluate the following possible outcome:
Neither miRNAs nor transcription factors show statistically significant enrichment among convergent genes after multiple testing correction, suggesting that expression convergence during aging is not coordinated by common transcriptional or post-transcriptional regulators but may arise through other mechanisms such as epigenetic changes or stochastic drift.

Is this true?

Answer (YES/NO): YES